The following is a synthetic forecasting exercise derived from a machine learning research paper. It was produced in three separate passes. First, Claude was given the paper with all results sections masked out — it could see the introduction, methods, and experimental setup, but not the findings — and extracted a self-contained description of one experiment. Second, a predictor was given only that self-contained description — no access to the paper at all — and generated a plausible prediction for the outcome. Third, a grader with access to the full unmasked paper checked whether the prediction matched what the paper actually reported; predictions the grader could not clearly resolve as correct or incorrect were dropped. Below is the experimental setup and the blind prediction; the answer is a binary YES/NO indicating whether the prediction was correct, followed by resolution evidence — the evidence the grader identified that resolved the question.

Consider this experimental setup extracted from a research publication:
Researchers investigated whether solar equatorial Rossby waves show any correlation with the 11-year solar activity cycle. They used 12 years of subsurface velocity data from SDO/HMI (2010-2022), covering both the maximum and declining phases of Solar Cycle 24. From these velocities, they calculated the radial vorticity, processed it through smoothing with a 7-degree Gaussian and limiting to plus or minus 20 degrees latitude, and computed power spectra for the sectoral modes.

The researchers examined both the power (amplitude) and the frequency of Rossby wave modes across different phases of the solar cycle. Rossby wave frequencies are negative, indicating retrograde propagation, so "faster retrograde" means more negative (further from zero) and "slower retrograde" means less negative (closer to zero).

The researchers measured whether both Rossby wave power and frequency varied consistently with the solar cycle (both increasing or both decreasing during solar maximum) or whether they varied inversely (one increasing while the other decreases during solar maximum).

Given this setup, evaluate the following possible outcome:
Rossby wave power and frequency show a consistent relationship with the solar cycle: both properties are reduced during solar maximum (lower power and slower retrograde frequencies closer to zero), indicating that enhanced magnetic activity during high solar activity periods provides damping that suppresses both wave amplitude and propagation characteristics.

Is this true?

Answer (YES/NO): NO